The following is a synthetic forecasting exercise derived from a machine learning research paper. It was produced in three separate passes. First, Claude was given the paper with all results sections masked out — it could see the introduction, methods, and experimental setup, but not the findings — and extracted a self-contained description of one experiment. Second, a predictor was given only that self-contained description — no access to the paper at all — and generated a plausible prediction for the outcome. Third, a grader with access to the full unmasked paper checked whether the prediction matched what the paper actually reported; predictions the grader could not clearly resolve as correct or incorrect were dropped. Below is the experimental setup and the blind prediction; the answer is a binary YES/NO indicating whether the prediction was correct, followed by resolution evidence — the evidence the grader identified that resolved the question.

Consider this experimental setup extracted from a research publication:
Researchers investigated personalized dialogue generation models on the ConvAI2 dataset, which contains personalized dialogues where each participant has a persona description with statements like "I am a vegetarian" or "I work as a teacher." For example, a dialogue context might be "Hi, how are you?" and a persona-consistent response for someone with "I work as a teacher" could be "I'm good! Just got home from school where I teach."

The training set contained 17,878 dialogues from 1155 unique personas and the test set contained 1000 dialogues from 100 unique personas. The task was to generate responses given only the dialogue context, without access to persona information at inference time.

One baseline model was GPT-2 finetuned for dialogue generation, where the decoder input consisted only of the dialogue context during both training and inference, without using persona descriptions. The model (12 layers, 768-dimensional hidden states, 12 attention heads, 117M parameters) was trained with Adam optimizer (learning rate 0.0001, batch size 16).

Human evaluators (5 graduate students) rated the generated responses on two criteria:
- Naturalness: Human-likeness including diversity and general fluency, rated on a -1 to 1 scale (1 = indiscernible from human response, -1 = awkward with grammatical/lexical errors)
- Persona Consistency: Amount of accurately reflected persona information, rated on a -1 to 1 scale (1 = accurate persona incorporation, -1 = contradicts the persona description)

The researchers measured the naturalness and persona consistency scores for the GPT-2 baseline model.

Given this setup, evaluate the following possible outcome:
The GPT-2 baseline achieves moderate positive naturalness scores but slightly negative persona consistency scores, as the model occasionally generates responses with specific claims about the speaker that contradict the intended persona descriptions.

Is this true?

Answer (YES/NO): YES